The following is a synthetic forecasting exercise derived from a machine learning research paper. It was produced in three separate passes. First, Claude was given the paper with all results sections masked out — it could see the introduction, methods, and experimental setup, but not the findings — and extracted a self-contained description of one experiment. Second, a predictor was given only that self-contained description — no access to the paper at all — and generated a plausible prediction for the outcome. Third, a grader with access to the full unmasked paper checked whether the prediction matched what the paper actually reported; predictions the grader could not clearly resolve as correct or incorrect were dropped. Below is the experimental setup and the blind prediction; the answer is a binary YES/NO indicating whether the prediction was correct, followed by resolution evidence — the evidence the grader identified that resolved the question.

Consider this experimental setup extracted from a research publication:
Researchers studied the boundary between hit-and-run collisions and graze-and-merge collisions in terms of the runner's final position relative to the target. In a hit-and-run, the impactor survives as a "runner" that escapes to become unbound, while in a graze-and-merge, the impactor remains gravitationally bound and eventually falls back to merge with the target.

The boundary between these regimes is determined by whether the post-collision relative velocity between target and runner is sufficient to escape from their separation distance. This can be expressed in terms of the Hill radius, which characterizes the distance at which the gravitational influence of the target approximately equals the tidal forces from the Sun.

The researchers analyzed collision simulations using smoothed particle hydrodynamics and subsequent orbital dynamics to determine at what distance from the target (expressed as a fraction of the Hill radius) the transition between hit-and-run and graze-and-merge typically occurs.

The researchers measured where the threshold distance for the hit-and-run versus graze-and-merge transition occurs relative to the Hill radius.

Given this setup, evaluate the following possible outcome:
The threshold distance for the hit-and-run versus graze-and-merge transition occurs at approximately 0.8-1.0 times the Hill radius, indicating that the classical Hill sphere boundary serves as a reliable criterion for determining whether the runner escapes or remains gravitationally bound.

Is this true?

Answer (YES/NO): NO